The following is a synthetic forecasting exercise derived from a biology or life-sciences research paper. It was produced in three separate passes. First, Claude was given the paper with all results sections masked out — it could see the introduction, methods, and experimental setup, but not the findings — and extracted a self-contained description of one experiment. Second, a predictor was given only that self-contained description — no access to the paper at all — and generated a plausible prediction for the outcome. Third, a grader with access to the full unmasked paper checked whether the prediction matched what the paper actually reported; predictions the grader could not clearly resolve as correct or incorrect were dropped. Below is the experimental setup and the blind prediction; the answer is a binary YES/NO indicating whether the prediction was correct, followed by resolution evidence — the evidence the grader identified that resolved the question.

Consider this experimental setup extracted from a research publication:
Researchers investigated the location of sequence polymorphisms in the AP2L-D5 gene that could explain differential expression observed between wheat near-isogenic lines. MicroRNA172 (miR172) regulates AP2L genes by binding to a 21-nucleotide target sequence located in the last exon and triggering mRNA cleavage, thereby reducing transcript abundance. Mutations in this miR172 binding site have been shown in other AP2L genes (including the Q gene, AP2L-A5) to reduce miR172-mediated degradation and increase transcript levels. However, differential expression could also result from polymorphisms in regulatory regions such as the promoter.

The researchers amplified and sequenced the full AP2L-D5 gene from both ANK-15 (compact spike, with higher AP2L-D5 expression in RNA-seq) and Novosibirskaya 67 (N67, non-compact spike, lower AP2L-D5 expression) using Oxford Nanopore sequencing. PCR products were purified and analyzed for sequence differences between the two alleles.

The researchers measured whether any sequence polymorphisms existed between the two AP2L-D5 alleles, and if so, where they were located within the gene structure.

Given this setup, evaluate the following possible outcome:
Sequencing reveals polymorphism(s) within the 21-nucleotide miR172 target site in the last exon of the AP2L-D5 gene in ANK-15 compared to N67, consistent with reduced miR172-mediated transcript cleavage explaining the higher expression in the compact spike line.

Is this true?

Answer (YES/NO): YES